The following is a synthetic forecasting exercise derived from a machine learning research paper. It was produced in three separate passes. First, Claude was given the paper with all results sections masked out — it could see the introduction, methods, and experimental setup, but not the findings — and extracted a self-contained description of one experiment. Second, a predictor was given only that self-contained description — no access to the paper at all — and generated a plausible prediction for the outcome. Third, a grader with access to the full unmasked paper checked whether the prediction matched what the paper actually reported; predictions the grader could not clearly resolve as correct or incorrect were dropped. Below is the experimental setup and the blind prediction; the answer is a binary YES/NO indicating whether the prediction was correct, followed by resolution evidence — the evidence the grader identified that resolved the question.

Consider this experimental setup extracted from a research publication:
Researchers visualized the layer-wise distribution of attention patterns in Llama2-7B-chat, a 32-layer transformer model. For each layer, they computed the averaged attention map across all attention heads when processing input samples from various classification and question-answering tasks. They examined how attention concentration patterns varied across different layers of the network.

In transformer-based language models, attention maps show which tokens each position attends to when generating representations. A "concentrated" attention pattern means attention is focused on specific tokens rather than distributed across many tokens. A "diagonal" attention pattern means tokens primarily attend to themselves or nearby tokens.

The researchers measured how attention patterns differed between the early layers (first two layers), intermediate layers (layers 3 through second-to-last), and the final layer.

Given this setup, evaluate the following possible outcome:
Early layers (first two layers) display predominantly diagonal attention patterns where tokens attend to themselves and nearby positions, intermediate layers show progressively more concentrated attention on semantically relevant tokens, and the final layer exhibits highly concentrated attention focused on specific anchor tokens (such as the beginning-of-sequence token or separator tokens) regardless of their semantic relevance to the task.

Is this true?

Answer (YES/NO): NO